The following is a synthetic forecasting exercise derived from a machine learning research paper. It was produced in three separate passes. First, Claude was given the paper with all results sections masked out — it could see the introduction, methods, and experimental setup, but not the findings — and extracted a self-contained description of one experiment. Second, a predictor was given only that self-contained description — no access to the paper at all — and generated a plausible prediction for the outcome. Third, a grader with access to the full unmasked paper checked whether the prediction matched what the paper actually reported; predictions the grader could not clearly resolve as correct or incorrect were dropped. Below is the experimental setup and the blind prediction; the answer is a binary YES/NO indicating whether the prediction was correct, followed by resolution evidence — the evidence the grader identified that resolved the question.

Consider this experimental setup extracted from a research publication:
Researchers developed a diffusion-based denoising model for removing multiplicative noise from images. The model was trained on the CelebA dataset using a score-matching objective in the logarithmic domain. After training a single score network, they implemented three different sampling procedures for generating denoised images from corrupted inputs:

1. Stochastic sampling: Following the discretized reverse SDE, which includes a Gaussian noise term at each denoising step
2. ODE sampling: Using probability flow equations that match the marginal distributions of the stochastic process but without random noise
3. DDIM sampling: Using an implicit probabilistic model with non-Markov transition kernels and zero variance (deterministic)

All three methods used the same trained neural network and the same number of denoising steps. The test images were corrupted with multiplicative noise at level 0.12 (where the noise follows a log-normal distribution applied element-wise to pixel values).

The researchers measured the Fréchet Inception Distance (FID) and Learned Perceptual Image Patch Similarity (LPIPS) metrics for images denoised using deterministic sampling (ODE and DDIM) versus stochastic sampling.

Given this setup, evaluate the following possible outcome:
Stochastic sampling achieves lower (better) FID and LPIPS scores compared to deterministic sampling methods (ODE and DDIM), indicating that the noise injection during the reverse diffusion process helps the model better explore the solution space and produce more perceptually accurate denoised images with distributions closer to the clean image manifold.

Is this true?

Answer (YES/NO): NO